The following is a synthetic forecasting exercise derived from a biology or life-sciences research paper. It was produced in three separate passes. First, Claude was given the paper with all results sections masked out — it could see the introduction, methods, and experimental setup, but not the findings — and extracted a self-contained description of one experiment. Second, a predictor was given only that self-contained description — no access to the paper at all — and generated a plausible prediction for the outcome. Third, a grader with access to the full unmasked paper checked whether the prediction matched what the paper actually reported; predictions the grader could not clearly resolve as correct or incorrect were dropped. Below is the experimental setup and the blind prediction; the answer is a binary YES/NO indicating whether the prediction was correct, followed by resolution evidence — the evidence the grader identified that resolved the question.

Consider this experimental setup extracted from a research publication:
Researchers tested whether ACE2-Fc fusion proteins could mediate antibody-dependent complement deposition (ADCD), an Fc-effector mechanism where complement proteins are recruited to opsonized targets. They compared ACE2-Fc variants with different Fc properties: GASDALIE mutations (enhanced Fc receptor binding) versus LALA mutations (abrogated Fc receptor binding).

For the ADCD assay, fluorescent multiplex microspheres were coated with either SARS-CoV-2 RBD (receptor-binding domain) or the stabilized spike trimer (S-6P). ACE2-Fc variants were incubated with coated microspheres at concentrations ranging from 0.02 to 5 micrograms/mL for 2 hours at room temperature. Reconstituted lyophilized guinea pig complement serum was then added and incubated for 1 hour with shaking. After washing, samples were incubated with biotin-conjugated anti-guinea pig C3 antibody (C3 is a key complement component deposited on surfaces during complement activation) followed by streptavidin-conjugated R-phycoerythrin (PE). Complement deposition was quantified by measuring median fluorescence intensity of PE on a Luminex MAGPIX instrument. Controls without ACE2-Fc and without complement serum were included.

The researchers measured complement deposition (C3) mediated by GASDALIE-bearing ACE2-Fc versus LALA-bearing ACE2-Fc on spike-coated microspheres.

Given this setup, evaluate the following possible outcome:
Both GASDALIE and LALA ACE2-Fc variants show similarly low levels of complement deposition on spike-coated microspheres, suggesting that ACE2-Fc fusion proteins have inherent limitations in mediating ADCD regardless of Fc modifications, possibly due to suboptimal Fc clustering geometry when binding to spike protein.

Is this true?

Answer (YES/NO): NO